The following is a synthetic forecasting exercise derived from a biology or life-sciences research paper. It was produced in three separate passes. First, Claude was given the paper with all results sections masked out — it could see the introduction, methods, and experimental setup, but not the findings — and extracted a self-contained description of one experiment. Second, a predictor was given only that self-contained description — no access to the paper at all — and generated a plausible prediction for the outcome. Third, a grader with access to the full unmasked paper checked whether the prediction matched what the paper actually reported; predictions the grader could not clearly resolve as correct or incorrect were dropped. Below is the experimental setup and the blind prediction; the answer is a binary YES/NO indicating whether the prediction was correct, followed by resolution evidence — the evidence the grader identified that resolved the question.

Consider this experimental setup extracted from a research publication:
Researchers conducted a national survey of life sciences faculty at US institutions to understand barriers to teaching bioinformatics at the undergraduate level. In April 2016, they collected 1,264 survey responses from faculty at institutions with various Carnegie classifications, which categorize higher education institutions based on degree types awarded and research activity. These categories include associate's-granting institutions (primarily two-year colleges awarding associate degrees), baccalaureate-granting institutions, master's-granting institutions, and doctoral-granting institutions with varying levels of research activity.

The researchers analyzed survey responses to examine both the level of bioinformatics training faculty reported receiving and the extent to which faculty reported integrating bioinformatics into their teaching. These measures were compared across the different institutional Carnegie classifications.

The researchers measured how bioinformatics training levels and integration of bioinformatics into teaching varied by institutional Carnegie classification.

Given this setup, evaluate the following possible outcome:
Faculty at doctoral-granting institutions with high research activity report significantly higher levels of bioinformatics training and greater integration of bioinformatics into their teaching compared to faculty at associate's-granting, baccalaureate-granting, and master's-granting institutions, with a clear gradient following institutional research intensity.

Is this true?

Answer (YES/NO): NO